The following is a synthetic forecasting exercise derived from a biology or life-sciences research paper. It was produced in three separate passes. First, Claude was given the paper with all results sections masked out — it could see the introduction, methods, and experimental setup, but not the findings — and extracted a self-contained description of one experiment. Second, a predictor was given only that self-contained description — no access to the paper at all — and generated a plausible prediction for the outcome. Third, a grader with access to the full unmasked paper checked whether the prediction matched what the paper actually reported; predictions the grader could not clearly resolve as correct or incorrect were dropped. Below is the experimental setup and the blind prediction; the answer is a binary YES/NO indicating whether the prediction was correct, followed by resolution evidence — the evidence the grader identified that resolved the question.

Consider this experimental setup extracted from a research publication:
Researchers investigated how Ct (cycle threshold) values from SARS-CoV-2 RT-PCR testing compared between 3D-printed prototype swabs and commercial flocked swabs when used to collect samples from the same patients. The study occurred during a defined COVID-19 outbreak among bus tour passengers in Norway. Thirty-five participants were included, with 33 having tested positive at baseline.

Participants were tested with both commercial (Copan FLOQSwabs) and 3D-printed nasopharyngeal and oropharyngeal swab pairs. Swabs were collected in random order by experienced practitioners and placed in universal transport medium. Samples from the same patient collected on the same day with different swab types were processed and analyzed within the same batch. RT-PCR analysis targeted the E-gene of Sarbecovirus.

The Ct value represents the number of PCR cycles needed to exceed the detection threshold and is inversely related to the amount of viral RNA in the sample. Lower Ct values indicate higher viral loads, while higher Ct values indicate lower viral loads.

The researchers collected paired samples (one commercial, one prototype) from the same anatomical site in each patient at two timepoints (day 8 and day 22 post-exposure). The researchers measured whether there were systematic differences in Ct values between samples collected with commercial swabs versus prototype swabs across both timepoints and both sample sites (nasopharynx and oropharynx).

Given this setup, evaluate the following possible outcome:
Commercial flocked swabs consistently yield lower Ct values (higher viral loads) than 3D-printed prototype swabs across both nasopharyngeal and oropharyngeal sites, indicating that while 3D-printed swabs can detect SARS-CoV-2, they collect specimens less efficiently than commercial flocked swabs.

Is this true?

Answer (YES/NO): YES